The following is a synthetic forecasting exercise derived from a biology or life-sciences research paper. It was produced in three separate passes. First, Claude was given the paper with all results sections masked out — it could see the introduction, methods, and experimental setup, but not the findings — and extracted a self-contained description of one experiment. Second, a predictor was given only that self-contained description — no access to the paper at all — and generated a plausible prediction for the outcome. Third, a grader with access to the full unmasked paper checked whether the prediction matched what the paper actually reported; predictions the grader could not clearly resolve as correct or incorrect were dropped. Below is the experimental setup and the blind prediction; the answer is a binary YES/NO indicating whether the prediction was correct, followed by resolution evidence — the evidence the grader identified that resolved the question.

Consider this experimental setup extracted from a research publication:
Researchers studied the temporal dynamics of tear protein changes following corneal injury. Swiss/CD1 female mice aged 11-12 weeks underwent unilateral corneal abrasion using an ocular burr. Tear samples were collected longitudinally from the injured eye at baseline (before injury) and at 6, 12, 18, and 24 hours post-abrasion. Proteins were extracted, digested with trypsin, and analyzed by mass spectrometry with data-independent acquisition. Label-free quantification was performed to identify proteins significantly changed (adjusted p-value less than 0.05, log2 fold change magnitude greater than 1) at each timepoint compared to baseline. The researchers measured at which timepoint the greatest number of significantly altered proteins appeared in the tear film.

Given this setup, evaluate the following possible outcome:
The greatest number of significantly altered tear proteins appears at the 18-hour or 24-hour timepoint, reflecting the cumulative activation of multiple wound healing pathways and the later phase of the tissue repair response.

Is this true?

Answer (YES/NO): NO